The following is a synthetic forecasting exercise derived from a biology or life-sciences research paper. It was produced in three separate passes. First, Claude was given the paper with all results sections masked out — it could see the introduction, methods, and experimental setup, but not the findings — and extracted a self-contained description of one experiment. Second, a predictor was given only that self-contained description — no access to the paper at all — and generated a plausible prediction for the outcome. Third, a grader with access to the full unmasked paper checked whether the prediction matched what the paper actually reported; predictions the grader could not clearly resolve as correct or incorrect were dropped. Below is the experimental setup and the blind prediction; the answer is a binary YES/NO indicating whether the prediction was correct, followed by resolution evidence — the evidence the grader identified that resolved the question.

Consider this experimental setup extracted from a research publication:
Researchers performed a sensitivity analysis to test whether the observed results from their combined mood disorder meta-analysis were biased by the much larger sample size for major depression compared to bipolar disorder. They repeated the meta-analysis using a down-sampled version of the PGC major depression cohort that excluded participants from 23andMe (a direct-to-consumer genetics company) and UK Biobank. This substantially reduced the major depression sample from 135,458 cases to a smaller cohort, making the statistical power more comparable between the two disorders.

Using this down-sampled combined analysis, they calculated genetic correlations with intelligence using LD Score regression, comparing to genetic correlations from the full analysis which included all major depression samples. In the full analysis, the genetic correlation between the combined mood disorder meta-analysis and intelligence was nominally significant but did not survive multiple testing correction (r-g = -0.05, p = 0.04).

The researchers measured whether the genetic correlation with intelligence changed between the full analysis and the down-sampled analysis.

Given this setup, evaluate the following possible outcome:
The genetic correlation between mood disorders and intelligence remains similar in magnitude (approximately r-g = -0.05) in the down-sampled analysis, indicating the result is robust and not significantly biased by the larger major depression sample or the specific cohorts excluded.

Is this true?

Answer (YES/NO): NO